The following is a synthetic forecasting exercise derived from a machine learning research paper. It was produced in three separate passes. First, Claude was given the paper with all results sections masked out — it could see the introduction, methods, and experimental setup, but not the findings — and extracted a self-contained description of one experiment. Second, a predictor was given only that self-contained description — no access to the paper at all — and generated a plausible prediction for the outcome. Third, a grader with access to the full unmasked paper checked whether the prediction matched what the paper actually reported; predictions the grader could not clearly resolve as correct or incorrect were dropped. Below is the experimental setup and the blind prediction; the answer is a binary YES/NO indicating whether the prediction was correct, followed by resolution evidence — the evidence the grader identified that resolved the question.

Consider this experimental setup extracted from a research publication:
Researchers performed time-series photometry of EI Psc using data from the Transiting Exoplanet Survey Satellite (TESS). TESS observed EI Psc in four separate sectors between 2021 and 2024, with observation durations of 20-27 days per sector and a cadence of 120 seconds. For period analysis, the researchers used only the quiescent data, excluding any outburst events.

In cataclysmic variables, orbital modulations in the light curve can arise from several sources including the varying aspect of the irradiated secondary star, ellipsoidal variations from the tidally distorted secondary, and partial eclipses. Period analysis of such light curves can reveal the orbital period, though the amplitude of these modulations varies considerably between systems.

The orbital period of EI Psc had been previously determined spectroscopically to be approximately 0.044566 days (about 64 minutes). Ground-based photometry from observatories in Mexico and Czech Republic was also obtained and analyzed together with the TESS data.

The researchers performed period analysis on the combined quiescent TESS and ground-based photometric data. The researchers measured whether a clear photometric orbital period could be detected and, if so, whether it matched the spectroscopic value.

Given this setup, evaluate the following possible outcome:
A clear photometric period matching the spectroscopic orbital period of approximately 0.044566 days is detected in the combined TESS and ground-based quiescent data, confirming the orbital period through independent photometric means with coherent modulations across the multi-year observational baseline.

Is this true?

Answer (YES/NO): YES